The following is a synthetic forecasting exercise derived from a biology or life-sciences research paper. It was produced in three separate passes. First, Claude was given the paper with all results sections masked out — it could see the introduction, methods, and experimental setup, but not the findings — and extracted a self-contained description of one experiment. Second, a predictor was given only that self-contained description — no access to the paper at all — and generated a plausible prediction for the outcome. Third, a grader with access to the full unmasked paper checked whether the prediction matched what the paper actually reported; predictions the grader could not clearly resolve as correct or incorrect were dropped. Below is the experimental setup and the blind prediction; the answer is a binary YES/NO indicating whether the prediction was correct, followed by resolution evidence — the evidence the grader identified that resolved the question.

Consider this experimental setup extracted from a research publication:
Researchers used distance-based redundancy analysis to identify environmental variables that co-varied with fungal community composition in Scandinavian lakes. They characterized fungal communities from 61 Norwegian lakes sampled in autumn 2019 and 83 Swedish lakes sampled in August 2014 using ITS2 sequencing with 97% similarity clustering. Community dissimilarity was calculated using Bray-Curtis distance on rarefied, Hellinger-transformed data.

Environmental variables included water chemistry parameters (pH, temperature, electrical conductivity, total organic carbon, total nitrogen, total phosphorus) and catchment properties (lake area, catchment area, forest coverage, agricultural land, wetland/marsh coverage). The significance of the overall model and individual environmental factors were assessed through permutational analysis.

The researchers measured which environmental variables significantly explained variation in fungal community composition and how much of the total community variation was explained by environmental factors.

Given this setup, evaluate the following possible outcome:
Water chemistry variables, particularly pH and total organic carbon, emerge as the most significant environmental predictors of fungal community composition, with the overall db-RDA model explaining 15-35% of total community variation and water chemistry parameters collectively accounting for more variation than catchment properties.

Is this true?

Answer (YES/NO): NO